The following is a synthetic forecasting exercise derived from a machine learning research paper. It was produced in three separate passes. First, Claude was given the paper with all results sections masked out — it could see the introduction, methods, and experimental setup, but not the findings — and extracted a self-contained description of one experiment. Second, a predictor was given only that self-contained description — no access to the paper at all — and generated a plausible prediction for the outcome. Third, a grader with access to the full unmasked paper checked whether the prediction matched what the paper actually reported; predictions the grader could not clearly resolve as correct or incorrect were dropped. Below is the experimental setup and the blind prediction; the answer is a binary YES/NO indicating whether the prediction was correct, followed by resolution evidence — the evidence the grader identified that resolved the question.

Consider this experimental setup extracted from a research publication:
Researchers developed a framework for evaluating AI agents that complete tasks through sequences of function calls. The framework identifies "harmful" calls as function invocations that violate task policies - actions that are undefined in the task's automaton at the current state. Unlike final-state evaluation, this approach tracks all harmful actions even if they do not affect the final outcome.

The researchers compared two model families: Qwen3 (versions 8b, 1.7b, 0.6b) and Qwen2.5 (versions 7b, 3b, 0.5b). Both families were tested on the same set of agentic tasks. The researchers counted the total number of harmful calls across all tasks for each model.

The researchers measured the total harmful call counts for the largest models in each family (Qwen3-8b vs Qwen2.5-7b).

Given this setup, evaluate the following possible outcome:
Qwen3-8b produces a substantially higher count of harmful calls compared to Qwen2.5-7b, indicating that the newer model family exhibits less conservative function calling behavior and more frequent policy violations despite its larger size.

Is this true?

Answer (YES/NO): NO